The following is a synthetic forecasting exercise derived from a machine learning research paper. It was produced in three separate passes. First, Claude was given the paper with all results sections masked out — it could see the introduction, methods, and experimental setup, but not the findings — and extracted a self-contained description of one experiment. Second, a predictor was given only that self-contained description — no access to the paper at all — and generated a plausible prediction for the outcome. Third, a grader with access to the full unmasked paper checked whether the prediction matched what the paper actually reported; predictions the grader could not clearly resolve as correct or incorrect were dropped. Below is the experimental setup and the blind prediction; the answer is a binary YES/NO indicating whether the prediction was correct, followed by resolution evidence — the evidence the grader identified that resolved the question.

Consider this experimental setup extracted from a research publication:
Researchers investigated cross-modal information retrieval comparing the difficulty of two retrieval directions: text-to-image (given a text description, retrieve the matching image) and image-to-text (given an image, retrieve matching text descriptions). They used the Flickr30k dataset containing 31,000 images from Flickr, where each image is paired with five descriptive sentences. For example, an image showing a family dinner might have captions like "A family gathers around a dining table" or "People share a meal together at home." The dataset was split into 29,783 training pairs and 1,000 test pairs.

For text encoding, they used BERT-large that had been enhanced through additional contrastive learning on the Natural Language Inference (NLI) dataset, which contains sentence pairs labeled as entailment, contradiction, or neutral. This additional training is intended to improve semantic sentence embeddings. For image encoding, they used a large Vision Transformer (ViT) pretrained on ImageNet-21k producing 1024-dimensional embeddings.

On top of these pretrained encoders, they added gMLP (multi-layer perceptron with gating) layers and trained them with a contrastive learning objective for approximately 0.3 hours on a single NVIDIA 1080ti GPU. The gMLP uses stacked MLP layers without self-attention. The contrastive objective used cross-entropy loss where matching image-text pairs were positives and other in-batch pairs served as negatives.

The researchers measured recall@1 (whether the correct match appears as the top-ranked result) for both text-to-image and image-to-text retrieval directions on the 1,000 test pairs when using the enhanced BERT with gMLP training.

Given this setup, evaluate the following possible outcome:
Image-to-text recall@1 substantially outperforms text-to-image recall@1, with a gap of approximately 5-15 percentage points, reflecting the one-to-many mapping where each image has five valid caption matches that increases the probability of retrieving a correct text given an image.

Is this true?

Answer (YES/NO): NO